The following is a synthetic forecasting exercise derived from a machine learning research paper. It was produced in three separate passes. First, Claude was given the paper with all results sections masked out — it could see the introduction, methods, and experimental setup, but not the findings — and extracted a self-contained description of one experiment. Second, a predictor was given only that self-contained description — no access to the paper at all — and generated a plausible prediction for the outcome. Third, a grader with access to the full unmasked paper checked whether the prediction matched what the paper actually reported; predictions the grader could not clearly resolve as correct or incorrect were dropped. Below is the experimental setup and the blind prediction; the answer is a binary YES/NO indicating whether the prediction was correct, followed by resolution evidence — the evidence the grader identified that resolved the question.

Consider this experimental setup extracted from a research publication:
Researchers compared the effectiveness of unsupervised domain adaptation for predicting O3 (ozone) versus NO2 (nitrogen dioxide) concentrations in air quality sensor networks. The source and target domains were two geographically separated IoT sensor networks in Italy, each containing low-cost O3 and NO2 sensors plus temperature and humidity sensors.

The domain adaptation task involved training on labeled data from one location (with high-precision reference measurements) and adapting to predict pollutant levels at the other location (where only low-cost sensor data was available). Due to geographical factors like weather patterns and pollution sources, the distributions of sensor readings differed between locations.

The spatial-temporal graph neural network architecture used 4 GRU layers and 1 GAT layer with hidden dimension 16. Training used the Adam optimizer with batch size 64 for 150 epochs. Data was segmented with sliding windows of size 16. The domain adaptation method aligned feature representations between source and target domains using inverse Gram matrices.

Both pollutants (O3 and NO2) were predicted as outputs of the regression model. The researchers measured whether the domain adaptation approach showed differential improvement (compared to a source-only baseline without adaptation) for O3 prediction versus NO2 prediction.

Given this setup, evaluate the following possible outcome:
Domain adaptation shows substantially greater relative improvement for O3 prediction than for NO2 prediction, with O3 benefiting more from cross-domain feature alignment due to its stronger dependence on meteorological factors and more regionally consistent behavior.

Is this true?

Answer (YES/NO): YES